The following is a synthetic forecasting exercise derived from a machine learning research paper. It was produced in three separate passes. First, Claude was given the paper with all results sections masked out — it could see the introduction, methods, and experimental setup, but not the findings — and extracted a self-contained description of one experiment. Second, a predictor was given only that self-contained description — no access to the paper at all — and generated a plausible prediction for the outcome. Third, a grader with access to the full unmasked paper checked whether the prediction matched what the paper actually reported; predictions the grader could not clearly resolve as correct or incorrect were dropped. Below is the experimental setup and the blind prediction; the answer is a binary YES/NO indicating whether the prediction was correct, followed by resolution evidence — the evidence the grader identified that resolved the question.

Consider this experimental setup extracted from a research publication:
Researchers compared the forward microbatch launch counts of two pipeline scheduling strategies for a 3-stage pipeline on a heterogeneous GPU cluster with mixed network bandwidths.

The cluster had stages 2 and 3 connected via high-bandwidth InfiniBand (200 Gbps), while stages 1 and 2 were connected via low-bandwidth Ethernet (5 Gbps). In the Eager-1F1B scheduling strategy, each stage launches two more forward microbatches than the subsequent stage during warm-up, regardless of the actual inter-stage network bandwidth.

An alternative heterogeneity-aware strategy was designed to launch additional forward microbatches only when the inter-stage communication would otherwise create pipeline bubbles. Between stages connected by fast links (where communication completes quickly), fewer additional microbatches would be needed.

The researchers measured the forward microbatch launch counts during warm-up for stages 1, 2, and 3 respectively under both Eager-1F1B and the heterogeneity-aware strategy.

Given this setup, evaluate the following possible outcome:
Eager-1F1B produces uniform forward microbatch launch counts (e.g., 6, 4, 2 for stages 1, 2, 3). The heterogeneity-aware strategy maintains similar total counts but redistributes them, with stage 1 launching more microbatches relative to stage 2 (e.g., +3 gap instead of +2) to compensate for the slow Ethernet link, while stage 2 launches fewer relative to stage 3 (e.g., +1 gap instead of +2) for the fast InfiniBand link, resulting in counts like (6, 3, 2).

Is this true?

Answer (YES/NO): YES